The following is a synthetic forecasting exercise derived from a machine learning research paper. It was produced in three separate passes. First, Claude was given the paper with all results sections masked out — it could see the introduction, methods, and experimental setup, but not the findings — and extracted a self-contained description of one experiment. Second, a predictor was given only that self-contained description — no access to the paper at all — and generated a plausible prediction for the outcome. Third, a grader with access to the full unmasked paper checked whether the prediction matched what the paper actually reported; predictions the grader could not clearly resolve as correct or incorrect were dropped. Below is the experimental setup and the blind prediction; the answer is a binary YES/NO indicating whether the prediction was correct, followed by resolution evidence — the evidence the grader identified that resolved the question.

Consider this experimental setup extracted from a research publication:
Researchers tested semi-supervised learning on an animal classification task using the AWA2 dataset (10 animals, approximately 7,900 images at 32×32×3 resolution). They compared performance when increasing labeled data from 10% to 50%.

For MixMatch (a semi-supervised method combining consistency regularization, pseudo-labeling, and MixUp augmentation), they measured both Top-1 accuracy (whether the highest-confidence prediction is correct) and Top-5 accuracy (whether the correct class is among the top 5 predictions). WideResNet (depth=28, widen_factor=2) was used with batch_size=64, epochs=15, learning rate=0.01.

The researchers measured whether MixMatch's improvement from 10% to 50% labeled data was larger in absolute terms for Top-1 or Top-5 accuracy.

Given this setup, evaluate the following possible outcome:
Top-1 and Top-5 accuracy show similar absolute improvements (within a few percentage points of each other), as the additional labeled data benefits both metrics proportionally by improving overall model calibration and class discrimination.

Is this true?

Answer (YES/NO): NO